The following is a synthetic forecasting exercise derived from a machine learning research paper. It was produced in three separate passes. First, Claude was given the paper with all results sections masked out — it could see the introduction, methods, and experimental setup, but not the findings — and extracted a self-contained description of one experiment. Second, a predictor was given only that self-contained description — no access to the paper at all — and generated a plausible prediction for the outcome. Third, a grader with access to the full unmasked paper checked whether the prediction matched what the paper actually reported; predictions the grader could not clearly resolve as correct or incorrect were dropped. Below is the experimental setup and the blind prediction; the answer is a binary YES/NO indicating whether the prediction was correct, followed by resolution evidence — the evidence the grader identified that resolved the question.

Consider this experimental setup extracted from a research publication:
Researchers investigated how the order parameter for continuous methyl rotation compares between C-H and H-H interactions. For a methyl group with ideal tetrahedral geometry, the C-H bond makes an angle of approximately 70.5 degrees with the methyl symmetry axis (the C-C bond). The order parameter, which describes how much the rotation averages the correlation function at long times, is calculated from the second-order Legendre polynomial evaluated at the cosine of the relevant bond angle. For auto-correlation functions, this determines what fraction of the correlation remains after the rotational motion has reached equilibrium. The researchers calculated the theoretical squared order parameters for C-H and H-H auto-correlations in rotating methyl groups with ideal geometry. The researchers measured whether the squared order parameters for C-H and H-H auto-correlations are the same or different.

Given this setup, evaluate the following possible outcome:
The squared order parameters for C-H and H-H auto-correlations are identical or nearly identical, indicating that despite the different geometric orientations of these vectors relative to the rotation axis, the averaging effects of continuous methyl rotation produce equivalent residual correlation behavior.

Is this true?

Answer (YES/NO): NO